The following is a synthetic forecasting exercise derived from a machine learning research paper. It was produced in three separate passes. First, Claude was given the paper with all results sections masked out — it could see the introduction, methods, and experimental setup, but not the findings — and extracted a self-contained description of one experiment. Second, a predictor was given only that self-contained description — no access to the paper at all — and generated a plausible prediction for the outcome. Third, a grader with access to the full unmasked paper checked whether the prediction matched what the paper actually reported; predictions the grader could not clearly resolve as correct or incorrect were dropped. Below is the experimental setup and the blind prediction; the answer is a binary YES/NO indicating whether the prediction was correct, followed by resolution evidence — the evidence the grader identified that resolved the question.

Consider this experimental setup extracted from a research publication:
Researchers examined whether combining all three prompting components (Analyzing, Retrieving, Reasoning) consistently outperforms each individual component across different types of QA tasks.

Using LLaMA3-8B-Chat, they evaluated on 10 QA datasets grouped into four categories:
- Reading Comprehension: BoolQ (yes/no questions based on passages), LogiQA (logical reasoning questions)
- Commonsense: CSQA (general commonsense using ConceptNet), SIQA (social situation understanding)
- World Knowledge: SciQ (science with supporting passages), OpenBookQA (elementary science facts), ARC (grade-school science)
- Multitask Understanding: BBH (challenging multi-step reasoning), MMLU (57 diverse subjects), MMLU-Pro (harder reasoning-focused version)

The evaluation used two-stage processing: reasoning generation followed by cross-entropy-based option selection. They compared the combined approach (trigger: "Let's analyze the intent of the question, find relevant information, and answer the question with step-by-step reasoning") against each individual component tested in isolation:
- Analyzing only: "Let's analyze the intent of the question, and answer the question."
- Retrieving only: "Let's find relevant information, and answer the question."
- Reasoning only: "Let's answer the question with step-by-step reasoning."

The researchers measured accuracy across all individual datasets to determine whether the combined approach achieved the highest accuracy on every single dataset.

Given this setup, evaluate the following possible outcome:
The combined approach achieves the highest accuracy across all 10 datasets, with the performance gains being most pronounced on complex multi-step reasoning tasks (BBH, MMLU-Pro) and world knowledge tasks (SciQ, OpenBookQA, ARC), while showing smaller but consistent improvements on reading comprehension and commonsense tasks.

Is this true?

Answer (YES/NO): NO